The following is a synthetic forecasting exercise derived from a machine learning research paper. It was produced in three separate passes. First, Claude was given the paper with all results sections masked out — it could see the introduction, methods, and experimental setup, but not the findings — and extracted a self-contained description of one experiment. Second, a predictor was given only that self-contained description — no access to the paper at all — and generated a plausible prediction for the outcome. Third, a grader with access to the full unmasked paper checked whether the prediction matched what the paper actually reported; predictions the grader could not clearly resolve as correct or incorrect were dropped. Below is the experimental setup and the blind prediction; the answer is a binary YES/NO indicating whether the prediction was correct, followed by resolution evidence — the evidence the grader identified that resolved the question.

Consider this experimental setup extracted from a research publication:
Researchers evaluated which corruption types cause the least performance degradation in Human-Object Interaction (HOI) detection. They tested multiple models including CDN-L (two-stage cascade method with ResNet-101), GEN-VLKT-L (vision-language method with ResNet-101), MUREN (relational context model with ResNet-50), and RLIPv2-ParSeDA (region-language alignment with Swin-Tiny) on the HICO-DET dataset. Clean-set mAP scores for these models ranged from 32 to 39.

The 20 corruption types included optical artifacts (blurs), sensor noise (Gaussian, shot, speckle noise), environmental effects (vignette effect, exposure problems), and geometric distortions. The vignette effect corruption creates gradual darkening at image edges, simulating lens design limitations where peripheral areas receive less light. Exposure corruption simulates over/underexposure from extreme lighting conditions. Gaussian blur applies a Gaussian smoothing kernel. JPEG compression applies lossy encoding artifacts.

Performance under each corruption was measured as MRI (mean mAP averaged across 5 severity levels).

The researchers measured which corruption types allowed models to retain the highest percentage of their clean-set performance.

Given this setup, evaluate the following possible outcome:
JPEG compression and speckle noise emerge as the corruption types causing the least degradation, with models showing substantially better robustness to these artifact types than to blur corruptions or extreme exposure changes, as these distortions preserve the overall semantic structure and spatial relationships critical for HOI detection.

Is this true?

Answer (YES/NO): NO